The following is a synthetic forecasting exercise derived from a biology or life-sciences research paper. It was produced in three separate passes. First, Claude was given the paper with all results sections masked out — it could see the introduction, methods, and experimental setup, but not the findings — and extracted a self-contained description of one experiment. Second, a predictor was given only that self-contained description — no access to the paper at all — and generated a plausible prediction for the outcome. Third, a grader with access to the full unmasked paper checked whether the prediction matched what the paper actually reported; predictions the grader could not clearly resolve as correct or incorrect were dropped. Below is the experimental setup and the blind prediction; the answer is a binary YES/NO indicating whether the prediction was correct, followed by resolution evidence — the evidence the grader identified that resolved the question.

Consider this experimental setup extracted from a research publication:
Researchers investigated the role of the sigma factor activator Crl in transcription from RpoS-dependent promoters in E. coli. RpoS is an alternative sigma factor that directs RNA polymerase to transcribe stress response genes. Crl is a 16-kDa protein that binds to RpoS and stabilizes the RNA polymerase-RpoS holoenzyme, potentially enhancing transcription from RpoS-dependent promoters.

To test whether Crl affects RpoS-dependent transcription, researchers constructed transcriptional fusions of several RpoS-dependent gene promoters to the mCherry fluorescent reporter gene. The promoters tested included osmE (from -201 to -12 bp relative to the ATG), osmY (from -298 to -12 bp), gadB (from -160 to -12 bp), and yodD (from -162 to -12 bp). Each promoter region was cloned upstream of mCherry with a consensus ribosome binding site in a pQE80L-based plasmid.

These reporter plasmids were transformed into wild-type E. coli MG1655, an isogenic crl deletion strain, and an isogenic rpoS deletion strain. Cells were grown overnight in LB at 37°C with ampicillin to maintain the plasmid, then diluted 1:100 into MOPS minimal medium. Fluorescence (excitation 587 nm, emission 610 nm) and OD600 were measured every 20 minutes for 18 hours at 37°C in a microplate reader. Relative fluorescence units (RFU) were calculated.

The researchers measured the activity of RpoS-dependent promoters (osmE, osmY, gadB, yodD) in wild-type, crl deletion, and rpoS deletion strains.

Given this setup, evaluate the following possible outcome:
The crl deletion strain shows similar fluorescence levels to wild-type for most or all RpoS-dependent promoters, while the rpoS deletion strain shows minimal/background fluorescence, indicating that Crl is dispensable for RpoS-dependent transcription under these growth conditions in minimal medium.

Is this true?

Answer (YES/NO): NO